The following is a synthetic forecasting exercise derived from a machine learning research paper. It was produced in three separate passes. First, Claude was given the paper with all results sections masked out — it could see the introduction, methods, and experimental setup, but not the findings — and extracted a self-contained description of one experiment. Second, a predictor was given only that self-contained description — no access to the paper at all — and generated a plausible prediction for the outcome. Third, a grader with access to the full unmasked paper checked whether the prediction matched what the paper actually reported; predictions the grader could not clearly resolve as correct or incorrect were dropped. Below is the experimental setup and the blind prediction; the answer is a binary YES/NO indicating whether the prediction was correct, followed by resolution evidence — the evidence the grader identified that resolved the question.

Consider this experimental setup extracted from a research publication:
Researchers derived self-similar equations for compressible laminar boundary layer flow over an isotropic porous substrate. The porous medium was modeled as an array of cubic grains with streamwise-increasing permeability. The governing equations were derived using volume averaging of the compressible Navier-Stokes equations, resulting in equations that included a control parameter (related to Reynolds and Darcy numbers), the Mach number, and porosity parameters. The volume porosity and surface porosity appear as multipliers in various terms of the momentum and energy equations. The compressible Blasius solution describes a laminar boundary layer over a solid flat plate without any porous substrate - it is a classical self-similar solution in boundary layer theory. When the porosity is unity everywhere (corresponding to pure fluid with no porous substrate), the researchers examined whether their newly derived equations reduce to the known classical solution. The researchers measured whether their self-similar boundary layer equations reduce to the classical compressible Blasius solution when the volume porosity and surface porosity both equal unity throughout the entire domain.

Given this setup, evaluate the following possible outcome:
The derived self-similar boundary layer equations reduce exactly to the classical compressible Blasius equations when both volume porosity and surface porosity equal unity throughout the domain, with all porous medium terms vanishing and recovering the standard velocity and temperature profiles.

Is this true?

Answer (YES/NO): YES